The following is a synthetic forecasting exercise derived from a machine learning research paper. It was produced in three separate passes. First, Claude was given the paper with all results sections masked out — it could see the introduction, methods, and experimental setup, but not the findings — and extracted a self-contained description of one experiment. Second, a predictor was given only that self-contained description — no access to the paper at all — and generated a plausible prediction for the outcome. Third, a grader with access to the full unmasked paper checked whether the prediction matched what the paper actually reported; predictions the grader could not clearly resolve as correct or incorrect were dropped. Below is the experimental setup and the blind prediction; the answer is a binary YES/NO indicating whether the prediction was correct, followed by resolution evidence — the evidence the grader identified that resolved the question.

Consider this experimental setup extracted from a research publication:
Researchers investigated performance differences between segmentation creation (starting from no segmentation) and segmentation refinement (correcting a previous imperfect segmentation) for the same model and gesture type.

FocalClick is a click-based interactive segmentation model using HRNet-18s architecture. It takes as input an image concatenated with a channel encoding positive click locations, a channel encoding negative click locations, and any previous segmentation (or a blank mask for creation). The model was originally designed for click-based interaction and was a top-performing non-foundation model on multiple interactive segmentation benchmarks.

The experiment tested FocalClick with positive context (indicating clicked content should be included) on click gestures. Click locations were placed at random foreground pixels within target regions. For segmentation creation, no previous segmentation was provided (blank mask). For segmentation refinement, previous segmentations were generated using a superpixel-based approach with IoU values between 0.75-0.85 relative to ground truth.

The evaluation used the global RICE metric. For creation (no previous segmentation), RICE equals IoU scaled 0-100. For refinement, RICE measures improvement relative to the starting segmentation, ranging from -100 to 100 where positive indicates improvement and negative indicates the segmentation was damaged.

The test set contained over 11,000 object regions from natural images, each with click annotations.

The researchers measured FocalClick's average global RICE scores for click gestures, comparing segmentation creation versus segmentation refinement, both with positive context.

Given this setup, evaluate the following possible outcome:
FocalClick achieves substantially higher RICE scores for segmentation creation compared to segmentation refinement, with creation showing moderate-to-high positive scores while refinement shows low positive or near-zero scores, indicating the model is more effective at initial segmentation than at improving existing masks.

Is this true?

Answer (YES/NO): YES